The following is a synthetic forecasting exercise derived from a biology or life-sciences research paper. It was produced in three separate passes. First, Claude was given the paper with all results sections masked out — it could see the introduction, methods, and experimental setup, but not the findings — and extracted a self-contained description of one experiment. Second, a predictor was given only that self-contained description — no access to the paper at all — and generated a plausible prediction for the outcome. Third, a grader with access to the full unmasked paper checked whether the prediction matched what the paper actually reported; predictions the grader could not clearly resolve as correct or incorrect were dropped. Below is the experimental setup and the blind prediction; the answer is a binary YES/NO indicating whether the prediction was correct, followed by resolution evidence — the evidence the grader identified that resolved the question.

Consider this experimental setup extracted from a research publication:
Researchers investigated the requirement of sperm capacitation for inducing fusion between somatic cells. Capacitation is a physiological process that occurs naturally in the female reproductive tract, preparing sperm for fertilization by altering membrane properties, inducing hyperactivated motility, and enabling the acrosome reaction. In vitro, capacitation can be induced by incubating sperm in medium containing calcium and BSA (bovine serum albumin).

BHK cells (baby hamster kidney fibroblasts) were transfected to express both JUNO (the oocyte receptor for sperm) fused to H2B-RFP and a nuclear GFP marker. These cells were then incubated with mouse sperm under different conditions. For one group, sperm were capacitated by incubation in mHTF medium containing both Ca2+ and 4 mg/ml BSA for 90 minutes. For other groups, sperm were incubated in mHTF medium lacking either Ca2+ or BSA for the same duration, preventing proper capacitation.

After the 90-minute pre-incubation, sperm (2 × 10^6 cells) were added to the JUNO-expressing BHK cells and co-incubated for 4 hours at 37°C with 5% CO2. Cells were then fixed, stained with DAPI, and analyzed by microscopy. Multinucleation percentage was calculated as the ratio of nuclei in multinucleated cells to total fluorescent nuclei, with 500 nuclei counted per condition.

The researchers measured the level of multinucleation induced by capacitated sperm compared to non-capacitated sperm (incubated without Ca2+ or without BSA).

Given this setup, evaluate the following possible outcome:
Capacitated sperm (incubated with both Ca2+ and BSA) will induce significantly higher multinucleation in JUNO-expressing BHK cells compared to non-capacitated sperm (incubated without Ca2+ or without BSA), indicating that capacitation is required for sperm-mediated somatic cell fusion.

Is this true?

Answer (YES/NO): YES